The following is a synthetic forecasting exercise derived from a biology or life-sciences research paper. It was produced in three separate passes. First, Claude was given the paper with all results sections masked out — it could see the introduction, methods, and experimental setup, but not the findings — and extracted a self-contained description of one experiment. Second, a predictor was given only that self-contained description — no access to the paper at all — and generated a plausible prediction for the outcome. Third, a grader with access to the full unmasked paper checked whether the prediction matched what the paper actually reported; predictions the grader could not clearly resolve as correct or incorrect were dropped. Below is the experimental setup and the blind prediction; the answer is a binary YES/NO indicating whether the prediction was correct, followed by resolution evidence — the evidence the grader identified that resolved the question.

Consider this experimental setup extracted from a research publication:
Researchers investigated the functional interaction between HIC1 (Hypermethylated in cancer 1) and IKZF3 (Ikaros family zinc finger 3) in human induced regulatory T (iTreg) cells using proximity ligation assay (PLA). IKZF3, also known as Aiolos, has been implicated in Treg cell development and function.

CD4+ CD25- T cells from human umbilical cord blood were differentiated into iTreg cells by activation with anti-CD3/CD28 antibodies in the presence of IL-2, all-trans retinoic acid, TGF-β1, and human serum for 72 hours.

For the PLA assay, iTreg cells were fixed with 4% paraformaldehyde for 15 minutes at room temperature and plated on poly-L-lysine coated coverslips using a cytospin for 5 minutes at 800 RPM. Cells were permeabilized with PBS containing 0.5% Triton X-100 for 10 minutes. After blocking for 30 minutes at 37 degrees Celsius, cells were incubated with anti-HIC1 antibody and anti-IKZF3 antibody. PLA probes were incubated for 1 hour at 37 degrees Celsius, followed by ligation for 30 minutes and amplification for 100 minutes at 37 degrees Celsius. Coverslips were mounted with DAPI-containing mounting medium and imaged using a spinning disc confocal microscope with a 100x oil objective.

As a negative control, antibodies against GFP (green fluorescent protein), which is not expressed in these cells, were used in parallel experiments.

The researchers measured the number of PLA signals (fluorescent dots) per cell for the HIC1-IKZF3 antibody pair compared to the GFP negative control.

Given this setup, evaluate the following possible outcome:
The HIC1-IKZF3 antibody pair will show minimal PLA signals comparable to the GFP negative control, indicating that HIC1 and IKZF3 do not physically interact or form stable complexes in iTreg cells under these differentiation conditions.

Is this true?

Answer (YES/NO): NO